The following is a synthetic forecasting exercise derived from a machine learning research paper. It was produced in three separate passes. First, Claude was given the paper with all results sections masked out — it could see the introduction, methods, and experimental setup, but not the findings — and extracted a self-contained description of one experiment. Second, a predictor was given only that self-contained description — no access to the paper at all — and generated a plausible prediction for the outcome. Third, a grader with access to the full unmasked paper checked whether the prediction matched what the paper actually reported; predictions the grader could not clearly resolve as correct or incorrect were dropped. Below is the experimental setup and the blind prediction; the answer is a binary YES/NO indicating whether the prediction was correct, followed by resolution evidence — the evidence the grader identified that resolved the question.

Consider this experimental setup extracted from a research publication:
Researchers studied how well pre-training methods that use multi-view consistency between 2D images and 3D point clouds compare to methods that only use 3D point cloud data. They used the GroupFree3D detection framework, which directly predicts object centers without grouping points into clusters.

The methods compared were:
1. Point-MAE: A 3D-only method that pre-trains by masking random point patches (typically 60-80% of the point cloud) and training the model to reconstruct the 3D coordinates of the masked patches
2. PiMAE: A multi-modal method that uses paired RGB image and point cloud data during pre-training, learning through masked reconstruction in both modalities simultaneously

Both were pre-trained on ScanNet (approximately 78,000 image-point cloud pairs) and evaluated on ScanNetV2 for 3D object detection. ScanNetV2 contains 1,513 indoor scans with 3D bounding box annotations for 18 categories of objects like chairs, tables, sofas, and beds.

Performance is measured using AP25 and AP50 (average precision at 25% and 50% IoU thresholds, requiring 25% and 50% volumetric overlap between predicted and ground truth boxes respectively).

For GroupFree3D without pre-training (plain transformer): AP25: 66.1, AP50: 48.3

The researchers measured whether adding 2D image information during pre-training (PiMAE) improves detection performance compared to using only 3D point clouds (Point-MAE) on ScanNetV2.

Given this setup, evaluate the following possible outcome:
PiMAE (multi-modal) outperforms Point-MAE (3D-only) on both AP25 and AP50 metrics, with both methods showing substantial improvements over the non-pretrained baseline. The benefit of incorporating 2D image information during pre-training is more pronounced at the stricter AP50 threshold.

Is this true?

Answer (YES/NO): NO